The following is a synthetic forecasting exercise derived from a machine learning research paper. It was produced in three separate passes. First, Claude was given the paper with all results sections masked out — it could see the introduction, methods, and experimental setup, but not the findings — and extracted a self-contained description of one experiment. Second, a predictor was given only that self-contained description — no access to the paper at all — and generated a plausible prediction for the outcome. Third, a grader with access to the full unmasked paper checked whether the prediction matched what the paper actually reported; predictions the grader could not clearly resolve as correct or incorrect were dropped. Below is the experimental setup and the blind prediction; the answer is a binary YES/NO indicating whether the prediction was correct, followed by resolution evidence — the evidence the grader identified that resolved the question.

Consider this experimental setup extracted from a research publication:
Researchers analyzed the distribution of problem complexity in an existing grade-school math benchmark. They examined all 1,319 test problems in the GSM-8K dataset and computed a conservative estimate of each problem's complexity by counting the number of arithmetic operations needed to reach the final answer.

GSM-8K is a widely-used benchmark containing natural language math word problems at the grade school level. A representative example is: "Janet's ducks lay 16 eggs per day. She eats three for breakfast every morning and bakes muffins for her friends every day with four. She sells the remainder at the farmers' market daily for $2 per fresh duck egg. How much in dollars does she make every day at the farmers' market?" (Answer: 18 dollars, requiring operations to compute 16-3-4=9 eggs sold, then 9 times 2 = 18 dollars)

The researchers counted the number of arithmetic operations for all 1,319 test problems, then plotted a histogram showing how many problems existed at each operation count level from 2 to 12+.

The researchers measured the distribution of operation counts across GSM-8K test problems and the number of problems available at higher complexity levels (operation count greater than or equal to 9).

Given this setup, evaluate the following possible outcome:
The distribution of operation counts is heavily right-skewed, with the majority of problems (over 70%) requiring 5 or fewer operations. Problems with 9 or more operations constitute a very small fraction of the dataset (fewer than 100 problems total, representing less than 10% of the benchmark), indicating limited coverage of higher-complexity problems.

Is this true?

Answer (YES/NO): NO